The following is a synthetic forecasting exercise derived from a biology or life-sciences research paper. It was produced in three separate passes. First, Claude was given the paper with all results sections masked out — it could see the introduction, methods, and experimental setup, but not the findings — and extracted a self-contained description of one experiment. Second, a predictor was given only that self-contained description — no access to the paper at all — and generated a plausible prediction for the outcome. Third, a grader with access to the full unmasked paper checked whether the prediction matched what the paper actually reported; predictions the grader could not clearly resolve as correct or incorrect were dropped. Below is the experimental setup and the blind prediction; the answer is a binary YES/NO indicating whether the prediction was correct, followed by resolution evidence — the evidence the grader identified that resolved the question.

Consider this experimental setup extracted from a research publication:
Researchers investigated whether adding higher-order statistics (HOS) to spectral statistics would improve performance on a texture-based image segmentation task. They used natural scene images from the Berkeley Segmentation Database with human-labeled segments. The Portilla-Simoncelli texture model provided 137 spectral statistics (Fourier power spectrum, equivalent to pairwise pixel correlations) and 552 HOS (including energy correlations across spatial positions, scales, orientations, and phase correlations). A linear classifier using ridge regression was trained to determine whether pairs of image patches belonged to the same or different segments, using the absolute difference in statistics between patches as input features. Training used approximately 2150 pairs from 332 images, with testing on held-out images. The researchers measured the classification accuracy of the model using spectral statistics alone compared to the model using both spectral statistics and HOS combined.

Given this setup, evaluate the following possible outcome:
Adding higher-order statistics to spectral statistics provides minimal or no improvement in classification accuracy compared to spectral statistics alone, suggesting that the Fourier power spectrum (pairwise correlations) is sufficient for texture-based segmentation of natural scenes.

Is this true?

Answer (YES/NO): YES